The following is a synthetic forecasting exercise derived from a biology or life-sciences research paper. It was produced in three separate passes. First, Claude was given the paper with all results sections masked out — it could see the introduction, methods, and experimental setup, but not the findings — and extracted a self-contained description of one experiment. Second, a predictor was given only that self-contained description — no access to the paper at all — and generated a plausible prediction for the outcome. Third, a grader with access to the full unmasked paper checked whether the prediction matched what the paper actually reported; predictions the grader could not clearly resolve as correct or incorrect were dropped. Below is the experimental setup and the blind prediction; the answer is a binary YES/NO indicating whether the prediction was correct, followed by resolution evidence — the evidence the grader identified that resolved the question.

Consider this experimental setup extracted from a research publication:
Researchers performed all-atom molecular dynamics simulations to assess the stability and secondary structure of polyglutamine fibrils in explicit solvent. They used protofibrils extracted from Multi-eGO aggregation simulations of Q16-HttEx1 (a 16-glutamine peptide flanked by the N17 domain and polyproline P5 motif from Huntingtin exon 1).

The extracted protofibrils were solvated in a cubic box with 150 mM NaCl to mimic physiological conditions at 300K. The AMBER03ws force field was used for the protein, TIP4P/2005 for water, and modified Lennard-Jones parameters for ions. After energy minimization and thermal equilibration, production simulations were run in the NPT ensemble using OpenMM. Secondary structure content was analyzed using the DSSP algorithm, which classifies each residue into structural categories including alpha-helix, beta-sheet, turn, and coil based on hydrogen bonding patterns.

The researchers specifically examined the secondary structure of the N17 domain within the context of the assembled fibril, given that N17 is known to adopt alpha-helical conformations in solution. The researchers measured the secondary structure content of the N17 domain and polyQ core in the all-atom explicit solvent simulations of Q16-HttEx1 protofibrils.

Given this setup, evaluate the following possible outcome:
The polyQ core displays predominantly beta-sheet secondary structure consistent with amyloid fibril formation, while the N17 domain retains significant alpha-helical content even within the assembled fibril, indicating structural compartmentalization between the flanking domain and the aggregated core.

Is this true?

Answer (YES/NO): YES